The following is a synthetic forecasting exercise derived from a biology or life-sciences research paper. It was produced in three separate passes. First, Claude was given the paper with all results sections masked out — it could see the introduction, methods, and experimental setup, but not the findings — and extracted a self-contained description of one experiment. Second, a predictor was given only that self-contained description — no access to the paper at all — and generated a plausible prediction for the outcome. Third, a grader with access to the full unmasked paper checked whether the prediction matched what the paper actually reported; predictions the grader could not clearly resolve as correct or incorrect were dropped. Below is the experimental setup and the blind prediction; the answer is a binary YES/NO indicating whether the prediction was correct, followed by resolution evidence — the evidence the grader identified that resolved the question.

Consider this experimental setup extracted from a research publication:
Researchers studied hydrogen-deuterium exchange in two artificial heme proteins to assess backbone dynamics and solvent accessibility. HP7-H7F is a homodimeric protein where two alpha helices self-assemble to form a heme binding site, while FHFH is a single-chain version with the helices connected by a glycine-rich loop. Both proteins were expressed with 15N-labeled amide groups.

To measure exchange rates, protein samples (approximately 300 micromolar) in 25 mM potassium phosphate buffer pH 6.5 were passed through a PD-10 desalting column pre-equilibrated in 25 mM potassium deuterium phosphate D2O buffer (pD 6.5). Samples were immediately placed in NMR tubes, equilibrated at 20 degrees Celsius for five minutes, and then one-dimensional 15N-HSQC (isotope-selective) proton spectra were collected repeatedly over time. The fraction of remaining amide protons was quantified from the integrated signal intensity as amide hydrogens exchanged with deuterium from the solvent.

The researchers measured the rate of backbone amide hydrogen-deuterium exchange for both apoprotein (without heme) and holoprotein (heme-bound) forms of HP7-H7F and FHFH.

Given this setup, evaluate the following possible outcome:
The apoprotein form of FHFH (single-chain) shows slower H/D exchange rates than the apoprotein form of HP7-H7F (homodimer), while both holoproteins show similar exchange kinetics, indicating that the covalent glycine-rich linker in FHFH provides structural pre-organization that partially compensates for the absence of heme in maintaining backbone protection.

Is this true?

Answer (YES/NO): NO